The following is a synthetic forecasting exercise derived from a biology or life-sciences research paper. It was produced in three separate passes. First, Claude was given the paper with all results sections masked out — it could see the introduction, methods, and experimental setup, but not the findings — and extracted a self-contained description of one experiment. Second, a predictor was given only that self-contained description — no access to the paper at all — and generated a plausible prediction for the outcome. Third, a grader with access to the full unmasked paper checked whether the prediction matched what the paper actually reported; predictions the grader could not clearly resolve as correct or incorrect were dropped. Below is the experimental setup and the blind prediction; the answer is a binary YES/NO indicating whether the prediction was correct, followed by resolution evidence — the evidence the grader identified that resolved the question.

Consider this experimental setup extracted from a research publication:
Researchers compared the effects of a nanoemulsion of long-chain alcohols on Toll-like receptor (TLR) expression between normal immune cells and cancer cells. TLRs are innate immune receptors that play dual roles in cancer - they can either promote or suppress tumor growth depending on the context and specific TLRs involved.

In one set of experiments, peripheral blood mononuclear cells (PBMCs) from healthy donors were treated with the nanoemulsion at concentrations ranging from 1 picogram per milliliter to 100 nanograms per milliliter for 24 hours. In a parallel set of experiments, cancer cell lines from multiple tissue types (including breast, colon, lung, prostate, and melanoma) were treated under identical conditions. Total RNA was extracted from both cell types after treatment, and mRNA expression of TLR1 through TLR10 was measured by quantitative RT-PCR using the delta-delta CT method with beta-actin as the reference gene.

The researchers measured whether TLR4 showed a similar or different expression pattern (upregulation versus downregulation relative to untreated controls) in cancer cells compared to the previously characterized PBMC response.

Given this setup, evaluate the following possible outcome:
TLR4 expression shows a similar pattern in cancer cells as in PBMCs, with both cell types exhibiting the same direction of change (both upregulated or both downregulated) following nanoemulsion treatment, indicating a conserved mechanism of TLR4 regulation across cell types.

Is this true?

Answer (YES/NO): NO